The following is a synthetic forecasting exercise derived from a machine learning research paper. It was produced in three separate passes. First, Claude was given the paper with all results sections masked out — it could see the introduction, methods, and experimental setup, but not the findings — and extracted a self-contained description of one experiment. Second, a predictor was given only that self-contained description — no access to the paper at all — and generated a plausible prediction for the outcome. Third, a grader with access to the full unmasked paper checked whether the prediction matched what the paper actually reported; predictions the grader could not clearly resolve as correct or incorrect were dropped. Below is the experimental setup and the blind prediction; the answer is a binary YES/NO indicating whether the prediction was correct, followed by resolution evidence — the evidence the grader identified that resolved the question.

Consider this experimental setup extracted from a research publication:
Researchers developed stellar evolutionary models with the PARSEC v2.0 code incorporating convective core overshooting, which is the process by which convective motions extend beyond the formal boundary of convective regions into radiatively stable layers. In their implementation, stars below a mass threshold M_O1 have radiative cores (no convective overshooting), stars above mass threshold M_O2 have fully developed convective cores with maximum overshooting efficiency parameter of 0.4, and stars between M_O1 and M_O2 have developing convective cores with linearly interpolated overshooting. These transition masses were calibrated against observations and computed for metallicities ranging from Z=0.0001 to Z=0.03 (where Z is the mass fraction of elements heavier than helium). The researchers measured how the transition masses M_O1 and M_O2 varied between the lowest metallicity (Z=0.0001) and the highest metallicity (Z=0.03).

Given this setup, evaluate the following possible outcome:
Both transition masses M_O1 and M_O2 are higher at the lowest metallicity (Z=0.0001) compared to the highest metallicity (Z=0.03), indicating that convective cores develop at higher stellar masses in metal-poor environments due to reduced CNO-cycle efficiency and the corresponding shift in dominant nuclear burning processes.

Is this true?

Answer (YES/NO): NO